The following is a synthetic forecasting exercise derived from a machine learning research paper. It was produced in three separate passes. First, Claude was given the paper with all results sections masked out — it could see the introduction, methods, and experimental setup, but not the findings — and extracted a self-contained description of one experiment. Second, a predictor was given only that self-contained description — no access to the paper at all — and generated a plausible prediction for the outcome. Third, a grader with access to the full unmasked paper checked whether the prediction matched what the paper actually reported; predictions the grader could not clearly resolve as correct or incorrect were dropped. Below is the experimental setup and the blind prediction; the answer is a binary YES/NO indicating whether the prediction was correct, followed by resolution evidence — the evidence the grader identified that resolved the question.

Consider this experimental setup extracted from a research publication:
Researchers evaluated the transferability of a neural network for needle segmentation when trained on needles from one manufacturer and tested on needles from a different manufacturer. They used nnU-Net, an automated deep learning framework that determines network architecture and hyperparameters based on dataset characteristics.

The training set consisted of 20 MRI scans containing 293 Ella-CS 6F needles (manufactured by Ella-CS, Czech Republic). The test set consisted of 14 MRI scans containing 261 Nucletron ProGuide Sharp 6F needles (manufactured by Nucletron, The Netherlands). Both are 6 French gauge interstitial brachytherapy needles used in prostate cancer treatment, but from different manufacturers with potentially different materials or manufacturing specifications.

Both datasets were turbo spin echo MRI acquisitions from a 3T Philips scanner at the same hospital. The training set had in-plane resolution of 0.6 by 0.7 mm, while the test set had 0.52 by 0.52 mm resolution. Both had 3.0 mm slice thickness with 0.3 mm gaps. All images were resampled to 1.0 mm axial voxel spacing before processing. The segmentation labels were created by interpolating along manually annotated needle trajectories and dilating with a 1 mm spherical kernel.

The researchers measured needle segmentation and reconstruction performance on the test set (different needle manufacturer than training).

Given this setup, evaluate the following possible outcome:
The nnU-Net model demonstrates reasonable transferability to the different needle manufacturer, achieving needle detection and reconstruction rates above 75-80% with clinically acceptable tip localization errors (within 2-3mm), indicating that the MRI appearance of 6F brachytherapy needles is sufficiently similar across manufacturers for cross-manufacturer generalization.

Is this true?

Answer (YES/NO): YES